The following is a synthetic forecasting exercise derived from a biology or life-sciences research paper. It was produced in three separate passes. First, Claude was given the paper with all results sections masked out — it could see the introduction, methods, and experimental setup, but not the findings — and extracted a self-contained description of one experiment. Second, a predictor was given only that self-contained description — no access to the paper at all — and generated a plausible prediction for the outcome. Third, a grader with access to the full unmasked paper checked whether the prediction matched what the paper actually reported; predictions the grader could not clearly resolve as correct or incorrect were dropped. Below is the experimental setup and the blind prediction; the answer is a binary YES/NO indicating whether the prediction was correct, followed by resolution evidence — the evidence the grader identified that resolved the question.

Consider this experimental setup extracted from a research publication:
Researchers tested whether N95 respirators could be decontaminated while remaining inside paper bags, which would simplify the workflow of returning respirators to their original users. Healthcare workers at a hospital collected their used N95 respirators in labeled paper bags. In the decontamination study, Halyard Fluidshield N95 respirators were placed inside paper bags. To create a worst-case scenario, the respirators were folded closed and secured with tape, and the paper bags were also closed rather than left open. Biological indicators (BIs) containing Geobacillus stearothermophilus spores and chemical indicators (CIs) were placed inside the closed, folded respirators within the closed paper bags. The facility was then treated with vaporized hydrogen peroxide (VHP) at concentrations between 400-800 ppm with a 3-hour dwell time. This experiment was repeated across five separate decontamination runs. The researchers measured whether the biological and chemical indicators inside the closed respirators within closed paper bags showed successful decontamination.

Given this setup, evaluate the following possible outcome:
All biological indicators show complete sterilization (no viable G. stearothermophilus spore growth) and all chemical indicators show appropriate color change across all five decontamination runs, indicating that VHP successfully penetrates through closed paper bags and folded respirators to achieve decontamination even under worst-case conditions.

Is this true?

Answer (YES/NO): YES